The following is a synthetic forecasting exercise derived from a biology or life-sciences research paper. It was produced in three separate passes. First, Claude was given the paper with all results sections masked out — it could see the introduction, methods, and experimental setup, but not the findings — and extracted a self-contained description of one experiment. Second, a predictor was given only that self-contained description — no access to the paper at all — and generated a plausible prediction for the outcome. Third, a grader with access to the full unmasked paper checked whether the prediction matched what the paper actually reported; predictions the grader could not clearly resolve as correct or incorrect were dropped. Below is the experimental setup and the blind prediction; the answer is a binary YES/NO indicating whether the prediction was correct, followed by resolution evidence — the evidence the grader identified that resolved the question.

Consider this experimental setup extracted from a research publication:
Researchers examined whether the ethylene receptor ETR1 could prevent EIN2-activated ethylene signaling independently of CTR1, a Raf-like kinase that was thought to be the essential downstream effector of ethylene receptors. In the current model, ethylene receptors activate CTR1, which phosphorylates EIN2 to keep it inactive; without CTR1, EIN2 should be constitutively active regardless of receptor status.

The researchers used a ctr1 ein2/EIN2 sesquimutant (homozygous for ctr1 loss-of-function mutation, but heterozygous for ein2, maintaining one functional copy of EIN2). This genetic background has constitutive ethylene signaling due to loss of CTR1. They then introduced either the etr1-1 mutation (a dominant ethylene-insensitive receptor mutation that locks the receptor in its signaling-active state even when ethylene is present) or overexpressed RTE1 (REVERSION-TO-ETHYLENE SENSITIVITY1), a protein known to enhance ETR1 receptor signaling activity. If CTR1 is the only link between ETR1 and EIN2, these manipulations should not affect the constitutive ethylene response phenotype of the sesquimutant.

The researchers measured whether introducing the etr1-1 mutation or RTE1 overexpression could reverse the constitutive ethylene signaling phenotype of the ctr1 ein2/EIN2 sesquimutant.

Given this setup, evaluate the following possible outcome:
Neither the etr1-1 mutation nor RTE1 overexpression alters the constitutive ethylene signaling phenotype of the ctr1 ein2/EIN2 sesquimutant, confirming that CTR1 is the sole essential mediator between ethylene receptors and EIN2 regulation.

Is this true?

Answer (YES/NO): NO